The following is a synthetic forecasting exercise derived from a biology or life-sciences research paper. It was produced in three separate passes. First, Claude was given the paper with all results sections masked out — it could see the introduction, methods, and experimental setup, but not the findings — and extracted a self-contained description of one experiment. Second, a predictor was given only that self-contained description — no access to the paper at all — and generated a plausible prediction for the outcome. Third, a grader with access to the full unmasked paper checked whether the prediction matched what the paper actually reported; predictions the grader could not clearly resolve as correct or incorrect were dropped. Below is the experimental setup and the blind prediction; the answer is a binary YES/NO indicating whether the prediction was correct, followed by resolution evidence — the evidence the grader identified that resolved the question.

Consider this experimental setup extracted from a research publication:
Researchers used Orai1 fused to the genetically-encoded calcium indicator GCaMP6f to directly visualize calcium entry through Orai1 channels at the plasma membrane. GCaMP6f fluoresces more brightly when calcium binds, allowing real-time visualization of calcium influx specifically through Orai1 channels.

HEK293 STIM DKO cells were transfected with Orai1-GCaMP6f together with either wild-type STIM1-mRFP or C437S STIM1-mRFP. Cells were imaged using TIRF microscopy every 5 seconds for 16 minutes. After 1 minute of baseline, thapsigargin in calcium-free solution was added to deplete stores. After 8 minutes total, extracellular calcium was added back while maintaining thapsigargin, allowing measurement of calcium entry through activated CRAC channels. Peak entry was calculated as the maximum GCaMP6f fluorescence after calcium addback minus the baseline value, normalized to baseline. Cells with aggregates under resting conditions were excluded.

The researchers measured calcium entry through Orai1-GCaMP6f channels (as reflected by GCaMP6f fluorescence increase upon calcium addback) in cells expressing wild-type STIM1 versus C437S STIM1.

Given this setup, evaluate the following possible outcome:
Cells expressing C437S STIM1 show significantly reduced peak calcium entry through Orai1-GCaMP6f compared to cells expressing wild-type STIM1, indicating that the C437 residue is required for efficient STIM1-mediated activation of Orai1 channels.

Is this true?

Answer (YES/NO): YES